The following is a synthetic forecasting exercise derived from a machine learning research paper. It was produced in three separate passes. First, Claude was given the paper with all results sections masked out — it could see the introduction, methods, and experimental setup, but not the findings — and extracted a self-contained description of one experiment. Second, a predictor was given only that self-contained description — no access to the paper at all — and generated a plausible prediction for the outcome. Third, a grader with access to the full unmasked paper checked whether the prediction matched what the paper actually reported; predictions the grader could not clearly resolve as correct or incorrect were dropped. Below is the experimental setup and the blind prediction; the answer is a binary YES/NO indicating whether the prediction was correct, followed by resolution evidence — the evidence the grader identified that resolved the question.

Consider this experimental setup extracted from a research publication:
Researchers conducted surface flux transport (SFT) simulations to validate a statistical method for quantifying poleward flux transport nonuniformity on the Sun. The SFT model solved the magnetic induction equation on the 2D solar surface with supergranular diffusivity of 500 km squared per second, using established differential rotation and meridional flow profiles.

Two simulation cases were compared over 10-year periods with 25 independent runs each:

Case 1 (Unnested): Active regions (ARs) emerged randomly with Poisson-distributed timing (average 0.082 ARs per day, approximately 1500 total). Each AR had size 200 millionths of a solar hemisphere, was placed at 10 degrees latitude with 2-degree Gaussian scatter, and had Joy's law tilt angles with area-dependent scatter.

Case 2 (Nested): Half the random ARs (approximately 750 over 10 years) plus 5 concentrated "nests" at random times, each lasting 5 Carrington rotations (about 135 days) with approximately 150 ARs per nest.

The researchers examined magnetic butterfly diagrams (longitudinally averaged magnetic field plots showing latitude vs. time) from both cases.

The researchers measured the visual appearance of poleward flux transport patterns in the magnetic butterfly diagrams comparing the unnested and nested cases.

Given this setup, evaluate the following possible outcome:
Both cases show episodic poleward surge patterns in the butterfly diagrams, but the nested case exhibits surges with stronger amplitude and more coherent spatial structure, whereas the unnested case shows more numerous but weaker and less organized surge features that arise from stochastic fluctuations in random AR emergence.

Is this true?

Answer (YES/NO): NO